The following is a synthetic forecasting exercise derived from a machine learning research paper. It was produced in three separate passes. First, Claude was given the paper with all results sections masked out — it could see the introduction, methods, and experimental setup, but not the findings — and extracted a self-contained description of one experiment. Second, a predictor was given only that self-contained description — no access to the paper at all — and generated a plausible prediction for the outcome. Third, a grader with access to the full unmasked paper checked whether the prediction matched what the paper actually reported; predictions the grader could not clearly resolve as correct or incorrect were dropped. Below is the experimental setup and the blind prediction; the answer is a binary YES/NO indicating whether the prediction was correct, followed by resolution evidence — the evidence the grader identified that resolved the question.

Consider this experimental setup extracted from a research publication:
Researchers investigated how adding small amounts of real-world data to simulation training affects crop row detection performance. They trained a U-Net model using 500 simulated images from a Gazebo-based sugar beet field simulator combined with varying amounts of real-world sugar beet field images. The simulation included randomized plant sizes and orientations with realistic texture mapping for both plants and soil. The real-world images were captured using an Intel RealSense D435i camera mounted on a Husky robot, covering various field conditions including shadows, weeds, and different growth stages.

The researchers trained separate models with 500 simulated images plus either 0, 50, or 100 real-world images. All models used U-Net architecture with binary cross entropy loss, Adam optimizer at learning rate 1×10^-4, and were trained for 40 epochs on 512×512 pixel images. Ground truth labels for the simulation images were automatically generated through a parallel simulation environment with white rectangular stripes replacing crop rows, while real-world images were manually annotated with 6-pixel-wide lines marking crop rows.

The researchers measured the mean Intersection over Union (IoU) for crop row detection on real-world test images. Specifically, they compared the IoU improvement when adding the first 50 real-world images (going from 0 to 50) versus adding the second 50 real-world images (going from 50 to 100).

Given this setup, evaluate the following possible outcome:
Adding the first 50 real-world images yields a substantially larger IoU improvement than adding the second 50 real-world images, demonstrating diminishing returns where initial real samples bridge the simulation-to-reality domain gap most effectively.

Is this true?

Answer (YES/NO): YES